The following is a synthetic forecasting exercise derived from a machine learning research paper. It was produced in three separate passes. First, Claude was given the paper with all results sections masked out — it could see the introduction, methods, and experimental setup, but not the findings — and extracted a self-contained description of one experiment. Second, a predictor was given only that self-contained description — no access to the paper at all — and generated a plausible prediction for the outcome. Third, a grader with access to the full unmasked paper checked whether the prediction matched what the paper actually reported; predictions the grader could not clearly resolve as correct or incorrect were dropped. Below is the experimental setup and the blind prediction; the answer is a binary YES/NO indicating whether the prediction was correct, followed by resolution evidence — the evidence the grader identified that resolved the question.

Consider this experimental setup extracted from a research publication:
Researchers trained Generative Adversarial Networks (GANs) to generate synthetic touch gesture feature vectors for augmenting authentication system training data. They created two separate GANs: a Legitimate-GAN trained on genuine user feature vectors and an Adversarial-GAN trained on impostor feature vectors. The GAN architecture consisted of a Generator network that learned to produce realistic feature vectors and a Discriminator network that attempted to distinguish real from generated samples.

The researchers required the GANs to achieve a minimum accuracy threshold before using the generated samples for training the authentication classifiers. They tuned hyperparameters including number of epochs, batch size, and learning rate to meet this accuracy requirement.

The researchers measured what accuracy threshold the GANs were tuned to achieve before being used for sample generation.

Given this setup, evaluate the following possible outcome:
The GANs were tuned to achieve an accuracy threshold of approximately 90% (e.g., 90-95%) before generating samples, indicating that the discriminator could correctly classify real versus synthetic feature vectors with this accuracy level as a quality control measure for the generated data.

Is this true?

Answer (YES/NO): YES